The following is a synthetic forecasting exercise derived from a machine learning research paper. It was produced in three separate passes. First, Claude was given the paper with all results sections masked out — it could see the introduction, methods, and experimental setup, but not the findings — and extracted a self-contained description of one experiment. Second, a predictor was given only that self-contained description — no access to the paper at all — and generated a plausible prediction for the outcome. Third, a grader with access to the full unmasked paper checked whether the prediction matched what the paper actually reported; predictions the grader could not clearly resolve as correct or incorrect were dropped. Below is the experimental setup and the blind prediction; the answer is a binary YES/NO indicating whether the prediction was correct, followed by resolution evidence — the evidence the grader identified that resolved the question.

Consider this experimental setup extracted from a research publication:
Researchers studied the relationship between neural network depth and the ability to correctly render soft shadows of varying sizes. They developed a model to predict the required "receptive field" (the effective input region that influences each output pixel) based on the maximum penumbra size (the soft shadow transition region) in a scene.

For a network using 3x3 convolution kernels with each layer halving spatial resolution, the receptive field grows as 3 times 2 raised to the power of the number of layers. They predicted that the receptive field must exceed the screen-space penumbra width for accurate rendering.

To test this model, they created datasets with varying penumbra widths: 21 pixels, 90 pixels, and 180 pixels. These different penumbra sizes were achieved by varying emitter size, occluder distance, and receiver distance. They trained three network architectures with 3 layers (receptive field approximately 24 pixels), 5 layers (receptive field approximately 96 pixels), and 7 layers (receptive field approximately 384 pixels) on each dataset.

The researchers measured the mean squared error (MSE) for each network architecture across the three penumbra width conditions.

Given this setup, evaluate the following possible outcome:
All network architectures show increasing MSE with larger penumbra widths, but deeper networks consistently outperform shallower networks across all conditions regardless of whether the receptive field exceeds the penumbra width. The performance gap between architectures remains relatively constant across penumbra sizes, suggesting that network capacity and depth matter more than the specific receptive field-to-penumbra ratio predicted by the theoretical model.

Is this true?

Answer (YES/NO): NO